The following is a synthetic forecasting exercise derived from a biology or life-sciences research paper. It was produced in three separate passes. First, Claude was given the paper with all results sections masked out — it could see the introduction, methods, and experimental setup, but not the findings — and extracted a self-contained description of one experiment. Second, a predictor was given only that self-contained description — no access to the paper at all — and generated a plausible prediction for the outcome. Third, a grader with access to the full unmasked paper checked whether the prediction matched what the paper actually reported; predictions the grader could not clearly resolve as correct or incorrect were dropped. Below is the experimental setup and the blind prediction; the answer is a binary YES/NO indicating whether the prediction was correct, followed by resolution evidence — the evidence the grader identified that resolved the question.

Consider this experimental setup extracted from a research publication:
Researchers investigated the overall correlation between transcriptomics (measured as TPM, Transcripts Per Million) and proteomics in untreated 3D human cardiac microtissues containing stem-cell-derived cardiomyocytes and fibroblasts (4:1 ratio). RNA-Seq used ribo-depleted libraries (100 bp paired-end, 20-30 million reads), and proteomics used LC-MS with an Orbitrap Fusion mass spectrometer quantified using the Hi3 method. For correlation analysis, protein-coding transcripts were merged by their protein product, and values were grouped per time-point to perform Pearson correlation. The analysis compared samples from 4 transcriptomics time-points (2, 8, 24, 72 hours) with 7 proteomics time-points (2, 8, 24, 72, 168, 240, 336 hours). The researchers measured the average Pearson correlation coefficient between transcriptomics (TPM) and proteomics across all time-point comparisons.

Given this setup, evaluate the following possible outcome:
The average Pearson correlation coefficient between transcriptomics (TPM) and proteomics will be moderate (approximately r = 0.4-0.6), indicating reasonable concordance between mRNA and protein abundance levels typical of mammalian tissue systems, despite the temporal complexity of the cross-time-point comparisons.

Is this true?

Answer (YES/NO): NO